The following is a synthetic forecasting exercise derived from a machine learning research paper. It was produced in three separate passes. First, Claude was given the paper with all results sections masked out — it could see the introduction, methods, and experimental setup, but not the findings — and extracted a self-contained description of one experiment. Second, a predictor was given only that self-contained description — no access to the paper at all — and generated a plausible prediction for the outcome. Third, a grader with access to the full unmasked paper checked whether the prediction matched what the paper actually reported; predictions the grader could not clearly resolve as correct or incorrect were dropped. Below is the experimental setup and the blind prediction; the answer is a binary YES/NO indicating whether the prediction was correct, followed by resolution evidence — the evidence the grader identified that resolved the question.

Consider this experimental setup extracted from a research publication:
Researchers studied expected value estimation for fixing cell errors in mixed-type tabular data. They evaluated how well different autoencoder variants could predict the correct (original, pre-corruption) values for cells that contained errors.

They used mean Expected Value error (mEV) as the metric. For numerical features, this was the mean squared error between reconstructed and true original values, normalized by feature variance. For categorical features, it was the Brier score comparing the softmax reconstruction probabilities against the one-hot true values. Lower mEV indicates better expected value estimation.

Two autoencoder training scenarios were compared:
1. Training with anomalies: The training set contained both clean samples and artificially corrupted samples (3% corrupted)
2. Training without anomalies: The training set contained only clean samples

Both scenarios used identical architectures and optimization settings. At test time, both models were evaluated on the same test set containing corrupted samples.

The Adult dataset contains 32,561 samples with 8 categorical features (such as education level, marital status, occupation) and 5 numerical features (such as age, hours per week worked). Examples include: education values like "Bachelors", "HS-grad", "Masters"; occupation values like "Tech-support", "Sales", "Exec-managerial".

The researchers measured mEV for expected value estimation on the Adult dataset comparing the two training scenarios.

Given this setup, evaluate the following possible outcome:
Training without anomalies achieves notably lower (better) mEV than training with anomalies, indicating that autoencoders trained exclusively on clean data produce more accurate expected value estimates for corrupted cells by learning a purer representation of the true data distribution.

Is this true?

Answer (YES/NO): YES